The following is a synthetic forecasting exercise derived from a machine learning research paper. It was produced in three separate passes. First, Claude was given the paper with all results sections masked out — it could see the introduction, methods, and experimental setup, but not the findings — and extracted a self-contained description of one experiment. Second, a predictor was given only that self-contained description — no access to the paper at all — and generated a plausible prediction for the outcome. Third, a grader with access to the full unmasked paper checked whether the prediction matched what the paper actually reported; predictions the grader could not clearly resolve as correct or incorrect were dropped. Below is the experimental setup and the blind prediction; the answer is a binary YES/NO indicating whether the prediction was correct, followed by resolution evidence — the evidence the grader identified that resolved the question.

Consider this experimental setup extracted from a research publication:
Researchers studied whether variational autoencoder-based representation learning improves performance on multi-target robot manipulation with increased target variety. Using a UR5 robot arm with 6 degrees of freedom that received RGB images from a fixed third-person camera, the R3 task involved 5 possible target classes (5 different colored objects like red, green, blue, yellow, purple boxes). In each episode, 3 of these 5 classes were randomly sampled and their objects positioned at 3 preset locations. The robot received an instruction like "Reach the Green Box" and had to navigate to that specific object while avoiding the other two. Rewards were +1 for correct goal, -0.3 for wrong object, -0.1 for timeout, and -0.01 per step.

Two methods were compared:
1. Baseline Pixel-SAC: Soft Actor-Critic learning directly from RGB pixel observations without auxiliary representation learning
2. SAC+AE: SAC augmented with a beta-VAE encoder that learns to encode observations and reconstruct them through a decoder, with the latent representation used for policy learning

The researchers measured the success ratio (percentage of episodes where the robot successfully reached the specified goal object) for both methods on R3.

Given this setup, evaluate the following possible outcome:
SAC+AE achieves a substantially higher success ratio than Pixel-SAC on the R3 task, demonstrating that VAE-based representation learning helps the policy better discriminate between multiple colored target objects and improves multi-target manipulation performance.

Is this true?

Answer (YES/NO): NO